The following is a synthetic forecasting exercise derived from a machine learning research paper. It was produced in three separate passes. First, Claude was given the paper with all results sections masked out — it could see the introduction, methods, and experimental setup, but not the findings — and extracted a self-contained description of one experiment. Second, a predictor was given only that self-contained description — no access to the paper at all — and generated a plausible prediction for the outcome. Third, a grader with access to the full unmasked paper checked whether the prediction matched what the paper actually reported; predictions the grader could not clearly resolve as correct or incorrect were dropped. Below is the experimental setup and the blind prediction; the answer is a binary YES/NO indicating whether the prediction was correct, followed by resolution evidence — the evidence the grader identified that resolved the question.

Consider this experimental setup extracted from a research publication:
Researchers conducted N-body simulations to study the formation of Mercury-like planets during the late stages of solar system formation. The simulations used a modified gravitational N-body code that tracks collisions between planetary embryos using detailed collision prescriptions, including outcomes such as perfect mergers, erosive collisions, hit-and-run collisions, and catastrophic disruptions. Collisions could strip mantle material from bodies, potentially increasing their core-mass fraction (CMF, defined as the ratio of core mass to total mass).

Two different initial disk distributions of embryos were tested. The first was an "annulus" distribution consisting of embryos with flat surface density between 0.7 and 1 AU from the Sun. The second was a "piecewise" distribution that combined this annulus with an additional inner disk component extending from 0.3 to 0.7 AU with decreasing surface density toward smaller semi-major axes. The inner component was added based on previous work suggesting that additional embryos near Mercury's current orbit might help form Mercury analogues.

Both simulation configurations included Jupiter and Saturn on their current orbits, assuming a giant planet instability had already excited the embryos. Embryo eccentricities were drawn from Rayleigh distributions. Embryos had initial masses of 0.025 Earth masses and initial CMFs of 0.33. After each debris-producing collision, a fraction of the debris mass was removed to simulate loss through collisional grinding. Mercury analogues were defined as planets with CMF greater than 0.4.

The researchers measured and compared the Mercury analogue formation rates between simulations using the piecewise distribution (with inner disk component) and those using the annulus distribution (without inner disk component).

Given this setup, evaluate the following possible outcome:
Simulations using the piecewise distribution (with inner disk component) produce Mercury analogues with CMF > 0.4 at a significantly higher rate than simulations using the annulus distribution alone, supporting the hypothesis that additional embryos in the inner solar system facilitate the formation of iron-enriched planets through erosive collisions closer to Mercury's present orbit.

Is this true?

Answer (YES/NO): NO